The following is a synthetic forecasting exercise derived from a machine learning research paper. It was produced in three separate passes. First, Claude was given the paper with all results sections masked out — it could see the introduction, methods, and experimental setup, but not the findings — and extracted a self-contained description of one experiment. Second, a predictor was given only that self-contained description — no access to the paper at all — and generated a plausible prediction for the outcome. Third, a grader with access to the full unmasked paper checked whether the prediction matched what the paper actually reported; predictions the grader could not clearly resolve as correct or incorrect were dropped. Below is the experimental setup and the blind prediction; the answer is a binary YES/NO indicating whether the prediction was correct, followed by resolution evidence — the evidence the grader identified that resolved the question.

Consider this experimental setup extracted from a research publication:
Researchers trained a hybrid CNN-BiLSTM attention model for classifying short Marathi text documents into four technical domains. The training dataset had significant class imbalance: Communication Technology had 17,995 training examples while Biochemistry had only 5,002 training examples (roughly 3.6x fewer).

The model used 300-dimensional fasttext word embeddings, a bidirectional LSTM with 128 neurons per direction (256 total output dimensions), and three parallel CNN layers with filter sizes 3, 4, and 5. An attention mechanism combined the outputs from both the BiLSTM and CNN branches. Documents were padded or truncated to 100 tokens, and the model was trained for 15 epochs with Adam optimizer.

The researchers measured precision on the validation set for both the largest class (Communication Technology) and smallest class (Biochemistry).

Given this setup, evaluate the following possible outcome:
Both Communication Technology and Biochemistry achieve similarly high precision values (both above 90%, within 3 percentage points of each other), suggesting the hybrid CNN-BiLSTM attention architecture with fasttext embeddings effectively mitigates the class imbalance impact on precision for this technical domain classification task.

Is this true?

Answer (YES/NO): NO